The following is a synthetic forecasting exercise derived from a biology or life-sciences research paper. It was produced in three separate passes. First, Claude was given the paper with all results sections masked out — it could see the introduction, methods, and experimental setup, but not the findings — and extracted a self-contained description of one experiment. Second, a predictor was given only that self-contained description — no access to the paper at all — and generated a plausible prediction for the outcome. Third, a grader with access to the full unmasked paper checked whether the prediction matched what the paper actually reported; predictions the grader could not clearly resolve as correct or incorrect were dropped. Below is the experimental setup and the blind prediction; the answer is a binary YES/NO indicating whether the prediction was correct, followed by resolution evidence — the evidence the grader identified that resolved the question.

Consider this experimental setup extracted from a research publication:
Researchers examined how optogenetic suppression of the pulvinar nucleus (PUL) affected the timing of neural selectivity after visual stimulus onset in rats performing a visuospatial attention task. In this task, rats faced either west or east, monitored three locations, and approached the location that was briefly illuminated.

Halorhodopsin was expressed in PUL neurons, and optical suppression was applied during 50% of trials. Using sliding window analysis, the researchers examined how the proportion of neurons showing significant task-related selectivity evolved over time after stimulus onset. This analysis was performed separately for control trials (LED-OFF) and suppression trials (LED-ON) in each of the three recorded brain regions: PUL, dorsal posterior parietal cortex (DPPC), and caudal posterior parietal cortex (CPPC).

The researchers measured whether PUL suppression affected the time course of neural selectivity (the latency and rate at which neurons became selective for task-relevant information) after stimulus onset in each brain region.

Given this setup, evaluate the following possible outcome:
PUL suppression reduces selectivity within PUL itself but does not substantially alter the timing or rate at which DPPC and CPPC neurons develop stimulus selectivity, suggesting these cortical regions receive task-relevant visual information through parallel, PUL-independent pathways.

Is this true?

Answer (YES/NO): NO